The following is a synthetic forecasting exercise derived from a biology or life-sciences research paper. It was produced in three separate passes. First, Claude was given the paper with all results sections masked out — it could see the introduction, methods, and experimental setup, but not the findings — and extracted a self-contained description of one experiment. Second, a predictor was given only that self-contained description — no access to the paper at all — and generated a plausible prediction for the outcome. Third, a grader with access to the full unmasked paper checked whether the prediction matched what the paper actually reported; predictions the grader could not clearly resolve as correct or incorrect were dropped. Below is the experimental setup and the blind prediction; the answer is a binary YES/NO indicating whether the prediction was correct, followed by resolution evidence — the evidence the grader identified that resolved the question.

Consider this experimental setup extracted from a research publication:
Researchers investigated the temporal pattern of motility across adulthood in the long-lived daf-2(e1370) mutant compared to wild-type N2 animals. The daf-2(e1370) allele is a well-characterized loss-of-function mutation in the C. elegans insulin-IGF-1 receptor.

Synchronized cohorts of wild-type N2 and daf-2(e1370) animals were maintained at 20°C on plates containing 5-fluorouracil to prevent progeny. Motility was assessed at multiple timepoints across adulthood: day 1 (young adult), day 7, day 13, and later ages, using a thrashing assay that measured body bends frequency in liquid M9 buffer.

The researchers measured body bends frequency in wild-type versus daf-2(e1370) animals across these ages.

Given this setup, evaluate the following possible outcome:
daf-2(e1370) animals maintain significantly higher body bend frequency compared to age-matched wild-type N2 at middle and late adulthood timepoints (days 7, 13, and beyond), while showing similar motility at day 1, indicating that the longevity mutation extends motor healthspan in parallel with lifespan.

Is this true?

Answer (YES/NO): NO